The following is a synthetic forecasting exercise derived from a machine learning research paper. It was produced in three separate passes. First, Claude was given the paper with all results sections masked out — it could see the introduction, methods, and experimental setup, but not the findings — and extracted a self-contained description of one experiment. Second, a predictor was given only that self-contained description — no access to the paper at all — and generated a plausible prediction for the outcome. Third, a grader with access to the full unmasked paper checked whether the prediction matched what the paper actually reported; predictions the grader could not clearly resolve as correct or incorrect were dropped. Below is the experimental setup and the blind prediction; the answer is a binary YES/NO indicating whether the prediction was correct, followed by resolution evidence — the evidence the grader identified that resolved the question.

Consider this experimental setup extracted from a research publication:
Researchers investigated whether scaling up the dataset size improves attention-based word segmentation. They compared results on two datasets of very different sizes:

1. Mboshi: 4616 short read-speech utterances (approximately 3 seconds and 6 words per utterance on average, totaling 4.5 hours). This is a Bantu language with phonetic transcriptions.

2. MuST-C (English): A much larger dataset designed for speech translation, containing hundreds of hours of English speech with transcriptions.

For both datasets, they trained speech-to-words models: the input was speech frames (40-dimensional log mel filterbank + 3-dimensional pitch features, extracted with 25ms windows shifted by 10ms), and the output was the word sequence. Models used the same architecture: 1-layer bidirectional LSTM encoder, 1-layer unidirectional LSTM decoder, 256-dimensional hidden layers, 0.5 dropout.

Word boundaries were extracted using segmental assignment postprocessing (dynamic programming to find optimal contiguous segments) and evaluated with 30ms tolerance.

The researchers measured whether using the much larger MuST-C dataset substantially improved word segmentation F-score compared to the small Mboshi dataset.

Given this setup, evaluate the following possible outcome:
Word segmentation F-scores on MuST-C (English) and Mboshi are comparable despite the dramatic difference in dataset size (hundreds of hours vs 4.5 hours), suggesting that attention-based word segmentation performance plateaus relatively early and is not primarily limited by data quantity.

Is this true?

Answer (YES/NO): NO